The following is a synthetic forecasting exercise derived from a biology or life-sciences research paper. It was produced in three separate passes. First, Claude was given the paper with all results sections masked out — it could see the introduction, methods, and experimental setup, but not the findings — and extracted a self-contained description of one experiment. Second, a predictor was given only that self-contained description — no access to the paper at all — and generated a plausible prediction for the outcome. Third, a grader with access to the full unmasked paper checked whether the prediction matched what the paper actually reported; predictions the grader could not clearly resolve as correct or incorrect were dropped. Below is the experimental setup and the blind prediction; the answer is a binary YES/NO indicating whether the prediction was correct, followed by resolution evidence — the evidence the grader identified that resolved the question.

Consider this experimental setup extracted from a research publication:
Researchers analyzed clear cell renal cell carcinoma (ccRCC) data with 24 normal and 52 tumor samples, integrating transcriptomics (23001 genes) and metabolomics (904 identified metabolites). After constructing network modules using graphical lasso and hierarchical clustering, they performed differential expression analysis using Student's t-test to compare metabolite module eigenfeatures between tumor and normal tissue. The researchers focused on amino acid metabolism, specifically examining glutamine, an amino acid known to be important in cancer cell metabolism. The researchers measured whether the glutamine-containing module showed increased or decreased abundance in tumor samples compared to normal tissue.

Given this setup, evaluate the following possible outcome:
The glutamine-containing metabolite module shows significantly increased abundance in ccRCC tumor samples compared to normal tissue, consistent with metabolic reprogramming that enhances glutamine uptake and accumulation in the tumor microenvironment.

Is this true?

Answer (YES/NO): YES